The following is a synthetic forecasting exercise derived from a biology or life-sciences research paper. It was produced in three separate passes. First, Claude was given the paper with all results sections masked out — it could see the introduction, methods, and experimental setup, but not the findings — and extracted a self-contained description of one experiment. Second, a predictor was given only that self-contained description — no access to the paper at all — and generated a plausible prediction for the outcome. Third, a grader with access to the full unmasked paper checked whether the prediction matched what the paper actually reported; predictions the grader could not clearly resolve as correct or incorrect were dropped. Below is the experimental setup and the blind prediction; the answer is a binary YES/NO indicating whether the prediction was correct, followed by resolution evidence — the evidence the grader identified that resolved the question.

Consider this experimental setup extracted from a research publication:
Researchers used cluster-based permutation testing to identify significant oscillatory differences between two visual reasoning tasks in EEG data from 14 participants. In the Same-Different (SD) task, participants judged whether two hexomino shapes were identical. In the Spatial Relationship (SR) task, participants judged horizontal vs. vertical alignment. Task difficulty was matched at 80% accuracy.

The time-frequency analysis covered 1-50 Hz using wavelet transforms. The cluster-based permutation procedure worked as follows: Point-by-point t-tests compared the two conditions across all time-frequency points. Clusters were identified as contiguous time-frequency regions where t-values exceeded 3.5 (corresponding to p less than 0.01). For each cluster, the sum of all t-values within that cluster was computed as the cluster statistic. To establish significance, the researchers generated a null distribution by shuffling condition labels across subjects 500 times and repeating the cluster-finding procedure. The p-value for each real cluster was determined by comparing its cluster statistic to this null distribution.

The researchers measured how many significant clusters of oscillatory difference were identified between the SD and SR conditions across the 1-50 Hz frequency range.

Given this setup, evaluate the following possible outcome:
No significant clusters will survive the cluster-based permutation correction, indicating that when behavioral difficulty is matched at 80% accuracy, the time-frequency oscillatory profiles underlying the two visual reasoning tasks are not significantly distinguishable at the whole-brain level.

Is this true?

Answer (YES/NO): NO